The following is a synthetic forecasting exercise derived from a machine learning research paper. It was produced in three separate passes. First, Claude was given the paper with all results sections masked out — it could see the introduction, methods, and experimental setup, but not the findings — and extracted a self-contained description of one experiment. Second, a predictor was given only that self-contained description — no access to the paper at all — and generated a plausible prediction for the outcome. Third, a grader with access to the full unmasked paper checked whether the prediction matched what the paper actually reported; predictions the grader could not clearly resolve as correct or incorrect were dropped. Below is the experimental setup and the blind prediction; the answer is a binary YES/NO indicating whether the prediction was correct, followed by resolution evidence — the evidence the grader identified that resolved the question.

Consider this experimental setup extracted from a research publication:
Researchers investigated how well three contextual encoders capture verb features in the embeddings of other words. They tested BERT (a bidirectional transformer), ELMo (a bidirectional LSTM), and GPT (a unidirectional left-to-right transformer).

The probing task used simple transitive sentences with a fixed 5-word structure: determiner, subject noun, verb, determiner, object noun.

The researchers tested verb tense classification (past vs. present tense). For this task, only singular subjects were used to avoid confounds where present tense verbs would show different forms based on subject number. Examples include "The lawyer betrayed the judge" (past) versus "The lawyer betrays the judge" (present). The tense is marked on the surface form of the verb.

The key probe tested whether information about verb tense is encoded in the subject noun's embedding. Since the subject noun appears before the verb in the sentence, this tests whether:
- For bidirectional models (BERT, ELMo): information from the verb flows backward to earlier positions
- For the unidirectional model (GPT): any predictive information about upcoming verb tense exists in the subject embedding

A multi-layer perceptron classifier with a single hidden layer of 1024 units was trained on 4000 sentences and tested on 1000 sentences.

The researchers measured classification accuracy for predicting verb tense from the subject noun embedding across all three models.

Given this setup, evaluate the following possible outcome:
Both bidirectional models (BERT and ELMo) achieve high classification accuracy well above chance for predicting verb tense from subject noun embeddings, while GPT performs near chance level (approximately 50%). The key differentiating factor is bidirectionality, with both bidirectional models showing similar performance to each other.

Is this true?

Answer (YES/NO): NO